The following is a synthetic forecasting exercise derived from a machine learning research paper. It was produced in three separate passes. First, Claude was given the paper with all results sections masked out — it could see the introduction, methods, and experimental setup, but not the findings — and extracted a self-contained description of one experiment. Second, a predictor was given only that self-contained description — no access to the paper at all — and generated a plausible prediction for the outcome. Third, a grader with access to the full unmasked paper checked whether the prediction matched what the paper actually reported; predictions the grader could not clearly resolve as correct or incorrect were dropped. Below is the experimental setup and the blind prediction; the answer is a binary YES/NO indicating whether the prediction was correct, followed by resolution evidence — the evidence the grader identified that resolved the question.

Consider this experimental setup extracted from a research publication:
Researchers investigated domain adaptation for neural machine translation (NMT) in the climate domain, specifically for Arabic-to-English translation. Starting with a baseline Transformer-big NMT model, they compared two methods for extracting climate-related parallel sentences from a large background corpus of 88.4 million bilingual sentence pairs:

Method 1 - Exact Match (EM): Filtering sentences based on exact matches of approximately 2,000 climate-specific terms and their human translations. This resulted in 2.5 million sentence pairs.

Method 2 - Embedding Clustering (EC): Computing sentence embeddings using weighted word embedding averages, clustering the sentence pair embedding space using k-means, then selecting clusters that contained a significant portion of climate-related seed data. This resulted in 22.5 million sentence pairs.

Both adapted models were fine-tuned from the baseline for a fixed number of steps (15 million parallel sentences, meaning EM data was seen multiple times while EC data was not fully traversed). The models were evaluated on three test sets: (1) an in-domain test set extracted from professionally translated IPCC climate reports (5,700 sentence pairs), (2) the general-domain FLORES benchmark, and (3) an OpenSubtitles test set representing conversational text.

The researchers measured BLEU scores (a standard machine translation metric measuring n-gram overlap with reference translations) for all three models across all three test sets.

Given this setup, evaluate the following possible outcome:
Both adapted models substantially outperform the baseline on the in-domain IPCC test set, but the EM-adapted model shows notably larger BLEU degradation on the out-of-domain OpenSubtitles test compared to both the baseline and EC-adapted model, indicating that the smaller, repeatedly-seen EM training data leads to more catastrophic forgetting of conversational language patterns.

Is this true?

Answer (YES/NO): NO